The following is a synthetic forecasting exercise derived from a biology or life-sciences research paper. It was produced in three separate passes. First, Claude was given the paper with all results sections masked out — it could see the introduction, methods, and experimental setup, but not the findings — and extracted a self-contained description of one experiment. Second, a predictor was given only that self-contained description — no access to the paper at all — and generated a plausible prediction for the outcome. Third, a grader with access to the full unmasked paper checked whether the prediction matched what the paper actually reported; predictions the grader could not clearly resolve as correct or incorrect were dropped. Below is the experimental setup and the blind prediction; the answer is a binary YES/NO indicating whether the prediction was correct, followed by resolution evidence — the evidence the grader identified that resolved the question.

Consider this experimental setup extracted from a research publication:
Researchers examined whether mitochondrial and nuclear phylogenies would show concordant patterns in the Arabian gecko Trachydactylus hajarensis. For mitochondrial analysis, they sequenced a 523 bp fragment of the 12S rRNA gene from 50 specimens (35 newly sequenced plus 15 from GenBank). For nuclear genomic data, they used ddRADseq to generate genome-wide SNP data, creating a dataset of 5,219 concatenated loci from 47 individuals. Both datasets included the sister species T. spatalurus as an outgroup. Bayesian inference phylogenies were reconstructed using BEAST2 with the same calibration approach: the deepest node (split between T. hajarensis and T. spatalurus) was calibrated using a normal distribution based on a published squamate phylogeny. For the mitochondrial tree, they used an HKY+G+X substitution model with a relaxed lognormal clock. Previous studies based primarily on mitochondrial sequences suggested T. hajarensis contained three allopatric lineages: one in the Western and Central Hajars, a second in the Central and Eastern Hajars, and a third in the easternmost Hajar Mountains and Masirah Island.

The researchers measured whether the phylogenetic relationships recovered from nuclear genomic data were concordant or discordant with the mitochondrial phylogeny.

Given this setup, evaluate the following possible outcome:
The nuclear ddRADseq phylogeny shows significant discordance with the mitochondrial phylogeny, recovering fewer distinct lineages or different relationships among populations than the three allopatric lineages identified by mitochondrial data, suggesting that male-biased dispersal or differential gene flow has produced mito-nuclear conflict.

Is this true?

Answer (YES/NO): YES